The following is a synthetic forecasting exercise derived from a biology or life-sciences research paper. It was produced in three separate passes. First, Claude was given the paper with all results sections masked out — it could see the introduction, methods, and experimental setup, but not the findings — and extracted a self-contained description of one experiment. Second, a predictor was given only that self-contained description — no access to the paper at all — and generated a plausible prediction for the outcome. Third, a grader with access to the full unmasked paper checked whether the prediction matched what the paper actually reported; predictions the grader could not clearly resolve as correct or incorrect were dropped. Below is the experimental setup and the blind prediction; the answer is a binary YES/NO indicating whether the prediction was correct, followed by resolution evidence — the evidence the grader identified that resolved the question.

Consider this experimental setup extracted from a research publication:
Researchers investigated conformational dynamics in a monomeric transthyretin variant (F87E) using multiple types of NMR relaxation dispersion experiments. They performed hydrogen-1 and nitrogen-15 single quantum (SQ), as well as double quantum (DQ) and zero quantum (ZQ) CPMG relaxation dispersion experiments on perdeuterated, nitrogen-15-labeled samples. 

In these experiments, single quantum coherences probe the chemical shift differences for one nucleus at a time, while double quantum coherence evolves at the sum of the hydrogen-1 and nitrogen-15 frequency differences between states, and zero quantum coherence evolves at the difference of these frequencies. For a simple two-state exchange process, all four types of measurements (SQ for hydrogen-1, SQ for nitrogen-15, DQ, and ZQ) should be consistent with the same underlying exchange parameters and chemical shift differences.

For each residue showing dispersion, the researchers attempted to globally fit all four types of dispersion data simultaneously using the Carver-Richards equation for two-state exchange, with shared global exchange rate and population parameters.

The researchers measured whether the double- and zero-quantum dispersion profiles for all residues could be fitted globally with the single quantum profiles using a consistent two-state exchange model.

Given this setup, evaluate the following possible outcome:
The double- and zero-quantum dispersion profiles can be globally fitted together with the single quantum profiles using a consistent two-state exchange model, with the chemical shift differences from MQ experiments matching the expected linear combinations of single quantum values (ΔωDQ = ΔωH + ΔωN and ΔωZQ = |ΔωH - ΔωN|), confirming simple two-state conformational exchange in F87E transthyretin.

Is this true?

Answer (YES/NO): YES